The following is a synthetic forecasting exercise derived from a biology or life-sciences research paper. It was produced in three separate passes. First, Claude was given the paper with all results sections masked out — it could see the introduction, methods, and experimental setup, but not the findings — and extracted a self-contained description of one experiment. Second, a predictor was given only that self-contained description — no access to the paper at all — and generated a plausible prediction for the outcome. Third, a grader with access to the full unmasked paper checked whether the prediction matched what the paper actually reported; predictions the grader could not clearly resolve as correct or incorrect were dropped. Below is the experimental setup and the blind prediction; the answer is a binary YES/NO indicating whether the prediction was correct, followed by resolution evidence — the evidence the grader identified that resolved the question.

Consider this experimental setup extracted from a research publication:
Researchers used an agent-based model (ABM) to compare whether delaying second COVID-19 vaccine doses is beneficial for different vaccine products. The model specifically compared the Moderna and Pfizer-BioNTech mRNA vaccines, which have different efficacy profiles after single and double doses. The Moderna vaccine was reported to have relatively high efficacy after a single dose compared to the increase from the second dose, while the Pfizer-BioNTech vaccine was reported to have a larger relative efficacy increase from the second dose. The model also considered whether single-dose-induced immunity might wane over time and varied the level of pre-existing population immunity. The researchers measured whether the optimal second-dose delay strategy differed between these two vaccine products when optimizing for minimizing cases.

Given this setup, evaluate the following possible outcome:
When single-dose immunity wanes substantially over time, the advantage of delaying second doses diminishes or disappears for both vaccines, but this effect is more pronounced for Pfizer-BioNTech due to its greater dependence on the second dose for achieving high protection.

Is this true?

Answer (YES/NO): NO